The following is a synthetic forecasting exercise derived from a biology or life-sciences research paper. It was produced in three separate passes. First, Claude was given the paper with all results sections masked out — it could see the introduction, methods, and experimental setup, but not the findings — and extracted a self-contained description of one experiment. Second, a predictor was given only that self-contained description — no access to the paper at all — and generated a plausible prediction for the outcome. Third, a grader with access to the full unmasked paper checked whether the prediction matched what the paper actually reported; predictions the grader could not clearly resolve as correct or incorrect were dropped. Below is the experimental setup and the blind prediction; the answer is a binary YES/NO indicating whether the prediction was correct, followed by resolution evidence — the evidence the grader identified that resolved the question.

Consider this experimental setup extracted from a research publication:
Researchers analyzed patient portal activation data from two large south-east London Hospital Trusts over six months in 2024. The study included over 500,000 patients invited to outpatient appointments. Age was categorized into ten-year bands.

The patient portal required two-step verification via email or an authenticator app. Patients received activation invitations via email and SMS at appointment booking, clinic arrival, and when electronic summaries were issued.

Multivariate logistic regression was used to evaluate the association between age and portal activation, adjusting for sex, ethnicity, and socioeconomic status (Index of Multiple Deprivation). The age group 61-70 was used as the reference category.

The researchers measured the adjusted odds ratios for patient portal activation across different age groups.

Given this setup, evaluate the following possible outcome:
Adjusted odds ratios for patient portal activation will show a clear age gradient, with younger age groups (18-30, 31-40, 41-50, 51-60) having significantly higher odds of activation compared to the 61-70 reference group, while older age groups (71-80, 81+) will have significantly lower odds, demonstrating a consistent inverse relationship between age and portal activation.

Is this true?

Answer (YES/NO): NO